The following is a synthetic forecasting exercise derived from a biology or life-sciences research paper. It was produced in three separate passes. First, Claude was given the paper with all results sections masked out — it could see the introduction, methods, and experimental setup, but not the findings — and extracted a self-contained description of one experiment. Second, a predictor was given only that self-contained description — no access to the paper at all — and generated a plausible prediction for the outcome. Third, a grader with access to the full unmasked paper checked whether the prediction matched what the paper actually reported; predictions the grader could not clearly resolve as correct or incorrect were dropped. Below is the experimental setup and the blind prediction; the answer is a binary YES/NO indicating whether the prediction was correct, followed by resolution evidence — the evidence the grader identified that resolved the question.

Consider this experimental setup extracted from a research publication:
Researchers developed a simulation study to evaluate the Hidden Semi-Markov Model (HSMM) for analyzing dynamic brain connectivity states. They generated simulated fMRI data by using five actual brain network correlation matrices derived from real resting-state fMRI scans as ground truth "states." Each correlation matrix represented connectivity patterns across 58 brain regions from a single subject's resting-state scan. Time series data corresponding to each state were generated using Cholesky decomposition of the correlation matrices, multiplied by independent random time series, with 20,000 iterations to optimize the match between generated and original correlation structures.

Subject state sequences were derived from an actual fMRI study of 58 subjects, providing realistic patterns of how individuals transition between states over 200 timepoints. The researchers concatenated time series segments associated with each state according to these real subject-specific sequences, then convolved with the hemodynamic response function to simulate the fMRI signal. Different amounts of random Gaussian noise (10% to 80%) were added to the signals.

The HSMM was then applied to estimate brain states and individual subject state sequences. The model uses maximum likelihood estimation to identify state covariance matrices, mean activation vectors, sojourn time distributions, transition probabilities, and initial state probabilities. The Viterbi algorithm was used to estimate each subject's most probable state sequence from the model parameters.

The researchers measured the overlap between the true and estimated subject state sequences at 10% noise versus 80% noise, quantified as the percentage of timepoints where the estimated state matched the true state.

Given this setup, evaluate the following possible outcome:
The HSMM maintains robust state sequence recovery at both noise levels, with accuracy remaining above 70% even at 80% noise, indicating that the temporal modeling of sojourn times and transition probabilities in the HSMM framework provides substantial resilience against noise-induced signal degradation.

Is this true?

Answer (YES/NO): NO